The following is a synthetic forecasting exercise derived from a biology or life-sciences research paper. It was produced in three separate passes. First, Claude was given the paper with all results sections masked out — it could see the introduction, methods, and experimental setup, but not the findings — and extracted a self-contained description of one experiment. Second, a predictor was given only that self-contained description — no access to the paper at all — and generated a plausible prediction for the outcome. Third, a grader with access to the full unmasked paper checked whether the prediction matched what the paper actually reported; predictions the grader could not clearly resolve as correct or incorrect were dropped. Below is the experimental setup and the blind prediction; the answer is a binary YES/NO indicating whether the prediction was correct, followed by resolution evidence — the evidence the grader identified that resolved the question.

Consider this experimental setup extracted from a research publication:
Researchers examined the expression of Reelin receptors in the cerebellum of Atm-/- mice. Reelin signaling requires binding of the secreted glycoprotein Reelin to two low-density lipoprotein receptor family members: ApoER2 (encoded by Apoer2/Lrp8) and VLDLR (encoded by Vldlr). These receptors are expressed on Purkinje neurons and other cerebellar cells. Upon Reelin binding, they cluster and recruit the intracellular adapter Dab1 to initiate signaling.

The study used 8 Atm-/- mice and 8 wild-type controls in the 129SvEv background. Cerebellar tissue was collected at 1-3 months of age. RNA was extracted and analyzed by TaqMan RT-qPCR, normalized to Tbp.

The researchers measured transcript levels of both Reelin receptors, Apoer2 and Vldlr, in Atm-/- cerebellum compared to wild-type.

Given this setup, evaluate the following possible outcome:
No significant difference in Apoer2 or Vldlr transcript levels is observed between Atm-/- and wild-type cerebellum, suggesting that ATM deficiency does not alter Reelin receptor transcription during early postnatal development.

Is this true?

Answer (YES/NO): NO